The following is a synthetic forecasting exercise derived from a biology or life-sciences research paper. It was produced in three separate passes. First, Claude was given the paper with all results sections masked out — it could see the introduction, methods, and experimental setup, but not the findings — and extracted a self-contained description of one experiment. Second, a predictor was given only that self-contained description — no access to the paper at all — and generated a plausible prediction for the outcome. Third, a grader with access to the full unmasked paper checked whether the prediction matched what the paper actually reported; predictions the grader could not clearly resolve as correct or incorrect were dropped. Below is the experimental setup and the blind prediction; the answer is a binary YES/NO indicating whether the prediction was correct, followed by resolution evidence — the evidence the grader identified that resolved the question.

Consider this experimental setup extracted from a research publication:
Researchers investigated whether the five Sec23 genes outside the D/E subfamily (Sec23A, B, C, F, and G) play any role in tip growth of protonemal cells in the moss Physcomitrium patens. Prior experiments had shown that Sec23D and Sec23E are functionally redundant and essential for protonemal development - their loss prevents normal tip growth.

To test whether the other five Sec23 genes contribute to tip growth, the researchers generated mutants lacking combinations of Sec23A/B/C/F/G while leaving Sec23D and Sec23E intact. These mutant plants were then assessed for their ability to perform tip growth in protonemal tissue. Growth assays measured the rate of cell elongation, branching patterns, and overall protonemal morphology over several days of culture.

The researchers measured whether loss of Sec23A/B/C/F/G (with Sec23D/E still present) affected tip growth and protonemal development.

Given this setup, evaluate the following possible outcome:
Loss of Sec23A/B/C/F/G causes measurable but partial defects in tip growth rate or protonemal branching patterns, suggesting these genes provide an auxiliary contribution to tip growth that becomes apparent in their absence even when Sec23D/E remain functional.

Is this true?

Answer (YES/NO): NO